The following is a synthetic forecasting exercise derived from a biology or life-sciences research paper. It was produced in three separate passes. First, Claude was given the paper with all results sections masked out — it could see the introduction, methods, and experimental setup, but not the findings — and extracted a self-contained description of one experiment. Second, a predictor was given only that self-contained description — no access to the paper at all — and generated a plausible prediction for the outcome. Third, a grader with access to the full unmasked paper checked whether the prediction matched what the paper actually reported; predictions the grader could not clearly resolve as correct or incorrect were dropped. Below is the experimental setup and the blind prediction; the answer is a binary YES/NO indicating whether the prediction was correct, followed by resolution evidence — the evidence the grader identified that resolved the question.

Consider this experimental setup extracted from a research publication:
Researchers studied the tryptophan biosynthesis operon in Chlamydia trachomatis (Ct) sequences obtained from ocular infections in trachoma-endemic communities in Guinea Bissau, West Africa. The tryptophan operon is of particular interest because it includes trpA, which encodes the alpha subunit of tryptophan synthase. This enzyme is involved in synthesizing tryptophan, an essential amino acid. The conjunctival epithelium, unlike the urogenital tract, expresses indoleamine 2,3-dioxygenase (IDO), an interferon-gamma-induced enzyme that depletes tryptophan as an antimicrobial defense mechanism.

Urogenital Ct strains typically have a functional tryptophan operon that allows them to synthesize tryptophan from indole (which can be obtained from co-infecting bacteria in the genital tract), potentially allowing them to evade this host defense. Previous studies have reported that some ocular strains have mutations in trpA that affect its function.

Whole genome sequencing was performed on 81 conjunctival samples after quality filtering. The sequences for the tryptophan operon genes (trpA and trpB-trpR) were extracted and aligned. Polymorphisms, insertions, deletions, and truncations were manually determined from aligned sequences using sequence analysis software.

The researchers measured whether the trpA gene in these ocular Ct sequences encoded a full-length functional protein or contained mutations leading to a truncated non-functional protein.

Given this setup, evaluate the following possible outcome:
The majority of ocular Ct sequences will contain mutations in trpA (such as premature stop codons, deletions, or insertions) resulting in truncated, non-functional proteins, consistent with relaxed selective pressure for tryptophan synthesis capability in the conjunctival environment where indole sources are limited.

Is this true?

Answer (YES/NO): YES